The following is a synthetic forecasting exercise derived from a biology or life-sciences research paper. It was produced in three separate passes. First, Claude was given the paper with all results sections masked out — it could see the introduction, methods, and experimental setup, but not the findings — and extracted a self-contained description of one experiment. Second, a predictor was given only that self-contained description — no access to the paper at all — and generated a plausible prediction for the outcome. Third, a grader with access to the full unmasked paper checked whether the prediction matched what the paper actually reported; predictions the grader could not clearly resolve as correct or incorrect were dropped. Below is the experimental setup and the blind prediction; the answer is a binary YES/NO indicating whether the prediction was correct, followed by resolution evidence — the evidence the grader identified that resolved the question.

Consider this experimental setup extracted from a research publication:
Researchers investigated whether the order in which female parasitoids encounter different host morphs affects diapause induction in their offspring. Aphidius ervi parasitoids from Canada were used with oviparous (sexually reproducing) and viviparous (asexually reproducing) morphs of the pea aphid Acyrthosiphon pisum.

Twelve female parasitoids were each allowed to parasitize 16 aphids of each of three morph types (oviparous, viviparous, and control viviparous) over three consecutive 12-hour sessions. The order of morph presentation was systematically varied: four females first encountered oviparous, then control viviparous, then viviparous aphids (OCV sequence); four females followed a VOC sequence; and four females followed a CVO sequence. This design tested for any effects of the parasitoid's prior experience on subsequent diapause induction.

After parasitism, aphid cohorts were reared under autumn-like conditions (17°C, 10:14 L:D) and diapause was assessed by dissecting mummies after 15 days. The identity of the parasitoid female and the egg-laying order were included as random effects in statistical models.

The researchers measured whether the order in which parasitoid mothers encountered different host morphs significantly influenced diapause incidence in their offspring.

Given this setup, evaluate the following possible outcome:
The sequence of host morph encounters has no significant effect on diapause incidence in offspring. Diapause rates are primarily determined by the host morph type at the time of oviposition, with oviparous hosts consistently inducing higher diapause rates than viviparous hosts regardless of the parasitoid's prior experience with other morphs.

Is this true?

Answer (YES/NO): YES